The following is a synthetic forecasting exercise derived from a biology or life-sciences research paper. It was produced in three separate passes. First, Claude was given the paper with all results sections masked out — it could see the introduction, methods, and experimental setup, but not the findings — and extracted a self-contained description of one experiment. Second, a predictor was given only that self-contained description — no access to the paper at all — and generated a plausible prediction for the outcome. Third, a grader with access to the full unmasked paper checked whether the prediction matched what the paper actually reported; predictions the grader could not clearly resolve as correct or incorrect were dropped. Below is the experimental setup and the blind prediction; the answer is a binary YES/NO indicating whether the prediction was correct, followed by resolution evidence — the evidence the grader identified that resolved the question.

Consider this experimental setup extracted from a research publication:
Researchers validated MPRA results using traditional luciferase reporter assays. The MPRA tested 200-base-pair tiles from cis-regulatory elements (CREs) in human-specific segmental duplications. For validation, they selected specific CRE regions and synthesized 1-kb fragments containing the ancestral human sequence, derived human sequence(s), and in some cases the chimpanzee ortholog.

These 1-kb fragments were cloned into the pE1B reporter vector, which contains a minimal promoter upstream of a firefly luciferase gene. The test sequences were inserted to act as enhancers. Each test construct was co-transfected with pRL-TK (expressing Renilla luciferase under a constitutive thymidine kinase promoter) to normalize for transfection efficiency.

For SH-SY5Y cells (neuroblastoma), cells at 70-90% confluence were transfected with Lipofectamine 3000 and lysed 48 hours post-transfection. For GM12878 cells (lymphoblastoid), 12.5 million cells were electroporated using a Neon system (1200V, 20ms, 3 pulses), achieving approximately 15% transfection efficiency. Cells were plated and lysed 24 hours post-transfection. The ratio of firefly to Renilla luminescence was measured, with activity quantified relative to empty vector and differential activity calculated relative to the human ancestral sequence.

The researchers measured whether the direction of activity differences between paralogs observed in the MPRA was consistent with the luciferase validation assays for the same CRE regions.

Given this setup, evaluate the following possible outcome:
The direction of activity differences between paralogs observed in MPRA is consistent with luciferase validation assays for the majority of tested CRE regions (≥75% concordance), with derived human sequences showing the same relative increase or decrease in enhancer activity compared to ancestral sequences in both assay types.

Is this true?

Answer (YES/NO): YES